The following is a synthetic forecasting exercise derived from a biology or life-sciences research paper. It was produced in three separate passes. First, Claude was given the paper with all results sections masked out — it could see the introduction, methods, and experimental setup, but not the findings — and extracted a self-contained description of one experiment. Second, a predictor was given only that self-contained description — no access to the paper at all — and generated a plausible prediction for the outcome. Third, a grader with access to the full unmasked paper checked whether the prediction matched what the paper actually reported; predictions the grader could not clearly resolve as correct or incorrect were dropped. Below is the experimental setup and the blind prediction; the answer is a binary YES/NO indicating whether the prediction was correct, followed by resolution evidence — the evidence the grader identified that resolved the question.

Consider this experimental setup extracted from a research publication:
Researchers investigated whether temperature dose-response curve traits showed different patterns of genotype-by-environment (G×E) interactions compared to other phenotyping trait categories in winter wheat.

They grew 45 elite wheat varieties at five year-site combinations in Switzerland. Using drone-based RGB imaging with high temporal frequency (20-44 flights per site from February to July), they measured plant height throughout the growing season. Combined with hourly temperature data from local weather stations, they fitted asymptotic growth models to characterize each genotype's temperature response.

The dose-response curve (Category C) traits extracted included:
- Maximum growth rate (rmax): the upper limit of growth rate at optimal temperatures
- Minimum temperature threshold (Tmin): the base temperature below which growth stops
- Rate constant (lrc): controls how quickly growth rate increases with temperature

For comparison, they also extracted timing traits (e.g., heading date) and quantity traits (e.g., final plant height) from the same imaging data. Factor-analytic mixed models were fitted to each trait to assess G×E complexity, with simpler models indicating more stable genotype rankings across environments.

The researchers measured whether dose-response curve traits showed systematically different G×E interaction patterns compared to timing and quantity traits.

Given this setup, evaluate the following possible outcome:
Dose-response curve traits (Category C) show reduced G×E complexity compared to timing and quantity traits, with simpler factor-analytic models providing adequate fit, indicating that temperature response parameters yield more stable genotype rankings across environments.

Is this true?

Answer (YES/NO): YES